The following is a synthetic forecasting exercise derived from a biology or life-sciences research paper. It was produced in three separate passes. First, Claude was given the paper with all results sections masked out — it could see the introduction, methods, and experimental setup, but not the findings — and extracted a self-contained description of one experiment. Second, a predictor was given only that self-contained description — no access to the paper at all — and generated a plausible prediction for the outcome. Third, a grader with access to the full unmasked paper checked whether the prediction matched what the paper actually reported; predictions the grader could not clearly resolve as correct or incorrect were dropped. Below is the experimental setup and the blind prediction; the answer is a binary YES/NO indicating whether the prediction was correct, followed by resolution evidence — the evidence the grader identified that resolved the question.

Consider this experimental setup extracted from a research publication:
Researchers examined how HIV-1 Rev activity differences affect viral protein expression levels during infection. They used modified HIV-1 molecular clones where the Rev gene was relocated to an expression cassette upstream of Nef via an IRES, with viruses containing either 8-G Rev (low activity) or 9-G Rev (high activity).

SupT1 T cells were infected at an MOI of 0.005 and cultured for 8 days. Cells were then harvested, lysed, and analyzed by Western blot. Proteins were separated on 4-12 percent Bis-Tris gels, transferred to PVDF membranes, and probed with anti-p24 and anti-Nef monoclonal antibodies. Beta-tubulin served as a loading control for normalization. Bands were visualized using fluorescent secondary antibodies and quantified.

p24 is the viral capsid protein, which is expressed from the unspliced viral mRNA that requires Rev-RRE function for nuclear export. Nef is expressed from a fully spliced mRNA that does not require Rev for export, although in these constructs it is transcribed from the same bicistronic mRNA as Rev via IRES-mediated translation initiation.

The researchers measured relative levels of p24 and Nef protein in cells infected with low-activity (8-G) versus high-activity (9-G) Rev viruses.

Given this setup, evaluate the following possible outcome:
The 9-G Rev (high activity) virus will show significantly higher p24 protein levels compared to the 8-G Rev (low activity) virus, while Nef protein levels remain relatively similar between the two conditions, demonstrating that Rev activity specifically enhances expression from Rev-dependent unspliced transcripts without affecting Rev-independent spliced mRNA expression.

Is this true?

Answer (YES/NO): YES